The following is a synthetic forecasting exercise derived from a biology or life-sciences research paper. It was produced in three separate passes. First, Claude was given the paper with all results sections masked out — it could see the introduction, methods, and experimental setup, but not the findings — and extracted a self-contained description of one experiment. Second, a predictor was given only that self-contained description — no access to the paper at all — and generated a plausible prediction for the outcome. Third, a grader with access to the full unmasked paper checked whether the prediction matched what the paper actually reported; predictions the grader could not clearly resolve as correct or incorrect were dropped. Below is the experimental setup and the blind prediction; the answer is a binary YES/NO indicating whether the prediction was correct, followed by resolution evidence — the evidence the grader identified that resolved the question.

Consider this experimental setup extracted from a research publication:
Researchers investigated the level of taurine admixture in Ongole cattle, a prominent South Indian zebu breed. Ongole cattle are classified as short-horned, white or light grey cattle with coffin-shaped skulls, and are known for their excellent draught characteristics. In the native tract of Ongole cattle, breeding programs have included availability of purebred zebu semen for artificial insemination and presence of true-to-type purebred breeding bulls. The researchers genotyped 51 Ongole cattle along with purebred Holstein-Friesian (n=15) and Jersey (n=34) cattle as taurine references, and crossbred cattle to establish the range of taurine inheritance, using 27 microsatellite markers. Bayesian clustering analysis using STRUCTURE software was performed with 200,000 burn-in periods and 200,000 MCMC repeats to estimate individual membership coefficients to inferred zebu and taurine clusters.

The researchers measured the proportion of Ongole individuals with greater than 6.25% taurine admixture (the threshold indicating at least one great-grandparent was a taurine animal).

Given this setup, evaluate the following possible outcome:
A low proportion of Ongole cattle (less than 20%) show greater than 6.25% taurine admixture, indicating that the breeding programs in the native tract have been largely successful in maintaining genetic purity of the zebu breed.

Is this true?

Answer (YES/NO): YES